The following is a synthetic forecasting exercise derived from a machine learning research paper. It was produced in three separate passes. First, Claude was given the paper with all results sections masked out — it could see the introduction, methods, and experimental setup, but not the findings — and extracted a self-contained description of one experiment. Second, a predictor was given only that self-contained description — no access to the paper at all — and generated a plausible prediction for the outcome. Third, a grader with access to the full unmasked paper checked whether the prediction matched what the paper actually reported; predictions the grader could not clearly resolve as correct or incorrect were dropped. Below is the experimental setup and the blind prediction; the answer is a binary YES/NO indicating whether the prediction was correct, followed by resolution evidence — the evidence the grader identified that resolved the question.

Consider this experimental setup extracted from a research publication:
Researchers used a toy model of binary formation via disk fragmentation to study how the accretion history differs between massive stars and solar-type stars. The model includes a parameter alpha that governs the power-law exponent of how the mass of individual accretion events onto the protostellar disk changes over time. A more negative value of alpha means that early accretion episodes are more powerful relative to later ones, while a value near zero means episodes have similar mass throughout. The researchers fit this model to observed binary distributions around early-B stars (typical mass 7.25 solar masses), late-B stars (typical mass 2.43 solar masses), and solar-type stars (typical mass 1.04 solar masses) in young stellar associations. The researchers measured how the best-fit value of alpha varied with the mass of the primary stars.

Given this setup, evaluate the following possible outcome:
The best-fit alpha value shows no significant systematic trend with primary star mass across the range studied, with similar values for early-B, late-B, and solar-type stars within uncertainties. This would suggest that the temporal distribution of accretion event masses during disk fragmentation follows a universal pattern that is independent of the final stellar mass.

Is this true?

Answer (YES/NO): NO